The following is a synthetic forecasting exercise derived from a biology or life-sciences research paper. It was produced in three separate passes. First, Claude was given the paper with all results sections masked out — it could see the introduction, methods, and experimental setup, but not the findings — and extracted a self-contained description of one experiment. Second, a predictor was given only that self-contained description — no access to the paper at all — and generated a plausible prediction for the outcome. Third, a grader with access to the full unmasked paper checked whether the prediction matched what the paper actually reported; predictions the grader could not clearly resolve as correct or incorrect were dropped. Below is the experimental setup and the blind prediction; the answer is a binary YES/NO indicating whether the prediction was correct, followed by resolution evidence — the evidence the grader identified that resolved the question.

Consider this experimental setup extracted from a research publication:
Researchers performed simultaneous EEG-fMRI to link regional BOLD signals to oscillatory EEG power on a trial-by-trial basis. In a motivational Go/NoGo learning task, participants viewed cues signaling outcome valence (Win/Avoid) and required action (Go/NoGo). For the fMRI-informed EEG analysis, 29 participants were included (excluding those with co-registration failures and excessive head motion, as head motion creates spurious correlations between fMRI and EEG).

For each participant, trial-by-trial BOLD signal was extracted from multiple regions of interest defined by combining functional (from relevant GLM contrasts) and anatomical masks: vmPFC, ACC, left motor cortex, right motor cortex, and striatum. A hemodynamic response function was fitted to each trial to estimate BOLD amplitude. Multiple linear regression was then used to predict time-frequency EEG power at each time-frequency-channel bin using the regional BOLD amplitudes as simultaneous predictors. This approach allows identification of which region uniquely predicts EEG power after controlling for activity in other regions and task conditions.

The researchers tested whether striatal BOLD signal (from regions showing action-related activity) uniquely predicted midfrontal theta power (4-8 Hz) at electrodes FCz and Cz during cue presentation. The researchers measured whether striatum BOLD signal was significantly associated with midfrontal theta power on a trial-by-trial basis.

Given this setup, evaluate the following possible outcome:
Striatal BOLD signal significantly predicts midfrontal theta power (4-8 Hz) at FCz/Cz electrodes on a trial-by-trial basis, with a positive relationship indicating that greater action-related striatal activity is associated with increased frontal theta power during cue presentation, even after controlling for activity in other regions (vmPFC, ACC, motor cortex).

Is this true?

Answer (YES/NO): YES